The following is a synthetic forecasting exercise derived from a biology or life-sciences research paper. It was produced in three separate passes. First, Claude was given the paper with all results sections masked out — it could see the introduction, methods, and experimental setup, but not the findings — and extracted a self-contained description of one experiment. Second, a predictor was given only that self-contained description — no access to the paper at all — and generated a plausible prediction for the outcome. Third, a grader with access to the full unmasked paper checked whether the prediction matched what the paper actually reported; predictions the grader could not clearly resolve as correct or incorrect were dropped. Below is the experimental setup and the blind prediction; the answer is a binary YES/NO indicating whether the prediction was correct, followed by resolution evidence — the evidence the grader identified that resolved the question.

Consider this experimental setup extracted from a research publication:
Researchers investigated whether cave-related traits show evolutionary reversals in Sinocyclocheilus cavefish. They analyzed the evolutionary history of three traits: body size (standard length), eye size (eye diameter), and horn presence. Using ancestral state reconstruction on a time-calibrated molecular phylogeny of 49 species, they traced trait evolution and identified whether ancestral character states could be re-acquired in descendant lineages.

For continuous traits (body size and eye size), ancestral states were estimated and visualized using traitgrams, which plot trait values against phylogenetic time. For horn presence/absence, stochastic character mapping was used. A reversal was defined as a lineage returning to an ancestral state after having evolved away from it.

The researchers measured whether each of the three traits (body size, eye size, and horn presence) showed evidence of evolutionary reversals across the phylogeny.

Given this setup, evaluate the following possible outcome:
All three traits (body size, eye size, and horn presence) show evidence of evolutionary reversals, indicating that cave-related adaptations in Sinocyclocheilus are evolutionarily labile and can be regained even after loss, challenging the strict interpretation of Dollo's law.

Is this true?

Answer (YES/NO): NO